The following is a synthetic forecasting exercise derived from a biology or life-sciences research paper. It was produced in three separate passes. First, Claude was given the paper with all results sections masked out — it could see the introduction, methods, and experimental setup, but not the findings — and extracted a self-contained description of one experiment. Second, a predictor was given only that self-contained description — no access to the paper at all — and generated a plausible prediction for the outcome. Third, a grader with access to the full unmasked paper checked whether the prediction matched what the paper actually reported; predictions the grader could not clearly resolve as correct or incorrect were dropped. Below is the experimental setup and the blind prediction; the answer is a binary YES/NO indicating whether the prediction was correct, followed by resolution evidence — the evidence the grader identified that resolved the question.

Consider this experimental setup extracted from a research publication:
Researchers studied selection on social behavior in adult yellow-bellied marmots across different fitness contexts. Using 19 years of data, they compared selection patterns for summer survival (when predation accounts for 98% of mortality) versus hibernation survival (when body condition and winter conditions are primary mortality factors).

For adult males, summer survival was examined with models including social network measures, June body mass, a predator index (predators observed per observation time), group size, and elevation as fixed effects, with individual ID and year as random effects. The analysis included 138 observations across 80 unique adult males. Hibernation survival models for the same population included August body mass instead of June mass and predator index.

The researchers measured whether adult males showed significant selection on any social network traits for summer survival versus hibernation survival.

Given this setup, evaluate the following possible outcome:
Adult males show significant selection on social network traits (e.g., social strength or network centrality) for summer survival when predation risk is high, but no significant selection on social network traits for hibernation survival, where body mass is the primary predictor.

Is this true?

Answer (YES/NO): NO